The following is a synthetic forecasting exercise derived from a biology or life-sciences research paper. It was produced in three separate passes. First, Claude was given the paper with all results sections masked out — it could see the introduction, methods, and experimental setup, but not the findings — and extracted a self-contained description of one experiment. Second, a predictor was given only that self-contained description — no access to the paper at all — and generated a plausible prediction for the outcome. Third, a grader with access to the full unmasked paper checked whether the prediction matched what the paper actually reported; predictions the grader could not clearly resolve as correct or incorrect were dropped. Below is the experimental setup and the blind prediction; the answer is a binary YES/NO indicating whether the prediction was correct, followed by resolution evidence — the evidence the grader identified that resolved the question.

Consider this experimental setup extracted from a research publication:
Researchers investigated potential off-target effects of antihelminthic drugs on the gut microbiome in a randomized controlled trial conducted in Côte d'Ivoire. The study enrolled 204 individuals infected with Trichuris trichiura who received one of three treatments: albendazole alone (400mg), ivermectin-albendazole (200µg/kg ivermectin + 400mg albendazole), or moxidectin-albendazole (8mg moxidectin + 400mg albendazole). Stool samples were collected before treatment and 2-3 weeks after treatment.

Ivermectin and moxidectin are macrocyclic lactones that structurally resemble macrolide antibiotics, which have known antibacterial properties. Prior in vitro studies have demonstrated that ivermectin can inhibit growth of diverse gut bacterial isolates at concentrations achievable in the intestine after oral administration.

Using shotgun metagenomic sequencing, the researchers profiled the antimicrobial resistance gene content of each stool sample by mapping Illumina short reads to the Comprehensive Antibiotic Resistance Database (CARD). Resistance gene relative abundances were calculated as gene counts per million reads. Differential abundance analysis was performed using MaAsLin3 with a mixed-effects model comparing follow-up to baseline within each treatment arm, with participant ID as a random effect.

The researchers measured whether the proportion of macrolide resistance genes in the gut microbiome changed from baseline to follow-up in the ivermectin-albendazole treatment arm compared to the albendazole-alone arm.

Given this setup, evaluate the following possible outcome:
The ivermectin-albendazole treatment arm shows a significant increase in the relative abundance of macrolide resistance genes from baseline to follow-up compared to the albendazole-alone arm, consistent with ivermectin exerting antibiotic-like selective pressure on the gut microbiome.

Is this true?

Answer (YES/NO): NO